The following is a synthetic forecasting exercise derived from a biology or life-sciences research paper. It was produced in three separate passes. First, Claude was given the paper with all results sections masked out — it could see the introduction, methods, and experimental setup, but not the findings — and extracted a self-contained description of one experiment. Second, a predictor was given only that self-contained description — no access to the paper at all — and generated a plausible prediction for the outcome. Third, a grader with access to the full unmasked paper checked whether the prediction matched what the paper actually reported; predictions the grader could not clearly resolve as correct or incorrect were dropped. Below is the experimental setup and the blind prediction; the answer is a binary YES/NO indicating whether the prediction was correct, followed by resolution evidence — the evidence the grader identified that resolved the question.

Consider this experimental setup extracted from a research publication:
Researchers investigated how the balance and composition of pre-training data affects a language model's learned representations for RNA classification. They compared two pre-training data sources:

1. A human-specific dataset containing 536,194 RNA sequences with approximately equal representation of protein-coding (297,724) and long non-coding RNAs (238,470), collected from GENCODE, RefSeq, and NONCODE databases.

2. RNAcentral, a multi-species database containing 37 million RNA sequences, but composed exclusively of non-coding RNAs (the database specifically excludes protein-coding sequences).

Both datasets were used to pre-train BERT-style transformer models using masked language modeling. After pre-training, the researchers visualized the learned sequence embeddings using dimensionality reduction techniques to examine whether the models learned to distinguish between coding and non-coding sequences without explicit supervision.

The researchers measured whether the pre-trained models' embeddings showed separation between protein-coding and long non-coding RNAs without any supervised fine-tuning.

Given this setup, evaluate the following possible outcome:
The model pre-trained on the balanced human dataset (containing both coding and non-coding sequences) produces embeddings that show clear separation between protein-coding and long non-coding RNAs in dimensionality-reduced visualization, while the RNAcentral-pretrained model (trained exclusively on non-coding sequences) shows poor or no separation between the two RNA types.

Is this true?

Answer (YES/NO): YES